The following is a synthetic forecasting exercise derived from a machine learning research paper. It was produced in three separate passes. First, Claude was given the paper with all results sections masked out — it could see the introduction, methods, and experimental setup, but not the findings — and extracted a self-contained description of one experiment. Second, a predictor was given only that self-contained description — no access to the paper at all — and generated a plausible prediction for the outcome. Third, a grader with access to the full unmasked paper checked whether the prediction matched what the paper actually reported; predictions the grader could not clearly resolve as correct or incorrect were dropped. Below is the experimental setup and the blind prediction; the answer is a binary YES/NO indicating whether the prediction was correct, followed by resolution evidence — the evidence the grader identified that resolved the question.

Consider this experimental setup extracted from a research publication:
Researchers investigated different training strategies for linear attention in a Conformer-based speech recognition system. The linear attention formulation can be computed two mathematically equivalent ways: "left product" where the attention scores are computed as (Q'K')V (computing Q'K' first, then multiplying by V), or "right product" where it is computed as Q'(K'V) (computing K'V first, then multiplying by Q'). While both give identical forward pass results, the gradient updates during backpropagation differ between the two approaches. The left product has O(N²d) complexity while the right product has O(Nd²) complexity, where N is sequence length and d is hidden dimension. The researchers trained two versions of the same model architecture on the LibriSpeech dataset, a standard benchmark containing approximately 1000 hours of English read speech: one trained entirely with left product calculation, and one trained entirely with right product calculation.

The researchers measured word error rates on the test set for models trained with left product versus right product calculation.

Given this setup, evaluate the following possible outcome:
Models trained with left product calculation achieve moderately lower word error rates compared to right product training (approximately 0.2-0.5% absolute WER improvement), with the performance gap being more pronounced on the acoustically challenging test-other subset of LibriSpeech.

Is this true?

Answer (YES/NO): NO